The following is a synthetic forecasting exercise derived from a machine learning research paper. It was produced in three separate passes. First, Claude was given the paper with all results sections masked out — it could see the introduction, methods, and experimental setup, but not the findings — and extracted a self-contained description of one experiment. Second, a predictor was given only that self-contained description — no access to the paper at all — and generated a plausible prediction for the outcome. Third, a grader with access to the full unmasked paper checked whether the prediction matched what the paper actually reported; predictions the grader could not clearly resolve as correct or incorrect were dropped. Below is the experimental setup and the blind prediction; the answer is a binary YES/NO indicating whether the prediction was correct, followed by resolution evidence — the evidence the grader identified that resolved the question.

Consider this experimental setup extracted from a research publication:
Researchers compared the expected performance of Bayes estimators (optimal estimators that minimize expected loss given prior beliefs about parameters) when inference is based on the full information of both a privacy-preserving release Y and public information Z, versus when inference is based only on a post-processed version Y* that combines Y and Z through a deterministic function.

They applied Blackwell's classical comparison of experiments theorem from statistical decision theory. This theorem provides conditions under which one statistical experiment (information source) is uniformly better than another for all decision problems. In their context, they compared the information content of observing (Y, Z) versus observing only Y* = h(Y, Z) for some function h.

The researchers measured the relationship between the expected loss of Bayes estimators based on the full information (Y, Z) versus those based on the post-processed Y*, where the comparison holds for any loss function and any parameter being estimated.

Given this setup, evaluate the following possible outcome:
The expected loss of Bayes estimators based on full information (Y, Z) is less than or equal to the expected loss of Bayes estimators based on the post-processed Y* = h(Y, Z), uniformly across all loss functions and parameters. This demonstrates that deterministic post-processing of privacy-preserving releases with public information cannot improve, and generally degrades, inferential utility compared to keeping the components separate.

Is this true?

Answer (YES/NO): YES